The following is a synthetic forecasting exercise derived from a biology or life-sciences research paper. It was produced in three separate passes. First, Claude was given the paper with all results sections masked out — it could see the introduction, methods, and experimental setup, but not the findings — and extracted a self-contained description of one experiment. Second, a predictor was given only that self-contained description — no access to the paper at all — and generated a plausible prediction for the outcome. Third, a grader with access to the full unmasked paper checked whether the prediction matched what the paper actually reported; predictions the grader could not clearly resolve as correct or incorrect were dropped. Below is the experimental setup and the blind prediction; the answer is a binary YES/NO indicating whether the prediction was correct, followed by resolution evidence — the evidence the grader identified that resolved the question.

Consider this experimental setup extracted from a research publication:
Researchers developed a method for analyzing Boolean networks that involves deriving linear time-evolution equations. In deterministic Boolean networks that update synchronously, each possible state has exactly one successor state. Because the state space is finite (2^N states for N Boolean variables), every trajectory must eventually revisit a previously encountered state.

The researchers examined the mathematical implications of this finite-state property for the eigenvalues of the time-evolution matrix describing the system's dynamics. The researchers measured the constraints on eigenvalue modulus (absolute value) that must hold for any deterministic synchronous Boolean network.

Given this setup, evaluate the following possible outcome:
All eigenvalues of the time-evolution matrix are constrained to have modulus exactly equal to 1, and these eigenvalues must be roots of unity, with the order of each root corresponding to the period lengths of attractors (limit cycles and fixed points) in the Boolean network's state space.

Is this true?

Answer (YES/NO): NO